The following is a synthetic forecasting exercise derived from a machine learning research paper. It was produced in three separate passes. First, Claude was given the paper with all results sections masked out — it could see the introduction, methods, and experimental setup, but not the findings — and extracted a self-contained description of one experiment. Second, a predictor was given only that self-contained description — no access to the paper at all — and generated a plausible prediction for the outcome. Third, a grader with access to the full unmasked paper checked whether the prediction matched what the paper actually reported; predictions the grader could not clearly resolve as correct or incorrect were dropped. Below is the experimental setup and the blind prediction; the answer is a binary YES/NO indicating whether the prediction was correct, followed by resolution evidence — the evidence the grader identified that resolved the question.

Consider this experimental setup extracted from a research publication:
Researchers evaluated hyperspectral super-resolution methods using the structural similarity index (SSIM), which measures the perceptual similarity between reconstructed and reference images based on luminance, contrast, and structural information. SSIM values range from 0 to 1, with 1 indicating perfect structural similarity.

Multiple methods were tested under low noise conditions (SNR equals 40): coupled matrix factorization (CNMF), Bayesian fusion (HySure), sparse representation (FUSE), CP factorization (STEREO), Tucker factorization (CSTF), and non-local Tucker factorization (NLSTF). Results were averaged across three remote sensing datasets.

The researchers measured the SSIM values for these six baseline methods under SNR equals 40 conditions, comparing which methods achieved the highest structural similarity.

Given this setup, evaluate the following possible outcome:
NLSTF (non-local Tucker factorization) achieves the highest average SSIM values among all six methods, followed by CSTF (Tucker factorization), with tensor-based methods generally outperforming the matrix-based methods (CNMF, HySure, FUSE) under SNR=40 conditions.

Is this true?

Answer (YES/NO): NO